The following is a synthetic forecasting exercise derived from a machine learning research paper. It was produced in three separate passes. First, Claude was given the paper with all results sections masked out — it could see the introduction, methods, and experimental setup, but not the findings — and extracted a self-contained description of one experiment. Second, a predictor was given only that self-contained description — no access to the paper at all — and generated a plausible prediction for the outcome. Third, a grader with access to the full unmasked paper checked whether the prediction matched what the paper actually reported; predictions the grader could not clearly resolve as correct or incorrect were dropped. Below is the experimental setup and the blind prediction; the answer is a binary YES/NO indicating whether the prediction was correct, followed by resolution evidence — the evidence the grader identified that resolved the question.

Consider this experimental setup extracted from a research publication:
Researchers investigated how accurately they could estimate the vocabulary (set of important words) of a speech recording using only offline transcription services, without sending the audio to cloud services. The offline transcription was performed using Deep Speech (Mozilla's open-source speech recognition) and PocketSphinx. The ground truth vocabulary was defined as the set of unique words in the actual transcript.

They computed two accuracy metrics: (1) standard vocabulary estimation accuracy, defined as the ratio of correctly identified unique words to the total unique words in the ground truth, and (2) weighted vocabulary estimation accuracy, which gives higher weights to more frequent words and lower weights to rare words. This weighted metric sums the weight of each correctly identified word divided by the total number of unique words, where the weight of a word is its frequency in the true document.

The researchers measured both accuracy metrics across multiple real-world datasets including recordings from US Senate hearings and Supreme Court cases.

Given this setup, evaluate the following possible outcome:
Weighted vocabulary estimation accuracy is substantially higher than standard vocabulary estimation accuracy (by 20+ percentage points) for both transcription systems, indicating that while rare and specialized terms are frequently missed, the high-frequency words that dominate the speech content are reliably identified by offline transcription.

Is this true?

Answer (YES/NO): YES